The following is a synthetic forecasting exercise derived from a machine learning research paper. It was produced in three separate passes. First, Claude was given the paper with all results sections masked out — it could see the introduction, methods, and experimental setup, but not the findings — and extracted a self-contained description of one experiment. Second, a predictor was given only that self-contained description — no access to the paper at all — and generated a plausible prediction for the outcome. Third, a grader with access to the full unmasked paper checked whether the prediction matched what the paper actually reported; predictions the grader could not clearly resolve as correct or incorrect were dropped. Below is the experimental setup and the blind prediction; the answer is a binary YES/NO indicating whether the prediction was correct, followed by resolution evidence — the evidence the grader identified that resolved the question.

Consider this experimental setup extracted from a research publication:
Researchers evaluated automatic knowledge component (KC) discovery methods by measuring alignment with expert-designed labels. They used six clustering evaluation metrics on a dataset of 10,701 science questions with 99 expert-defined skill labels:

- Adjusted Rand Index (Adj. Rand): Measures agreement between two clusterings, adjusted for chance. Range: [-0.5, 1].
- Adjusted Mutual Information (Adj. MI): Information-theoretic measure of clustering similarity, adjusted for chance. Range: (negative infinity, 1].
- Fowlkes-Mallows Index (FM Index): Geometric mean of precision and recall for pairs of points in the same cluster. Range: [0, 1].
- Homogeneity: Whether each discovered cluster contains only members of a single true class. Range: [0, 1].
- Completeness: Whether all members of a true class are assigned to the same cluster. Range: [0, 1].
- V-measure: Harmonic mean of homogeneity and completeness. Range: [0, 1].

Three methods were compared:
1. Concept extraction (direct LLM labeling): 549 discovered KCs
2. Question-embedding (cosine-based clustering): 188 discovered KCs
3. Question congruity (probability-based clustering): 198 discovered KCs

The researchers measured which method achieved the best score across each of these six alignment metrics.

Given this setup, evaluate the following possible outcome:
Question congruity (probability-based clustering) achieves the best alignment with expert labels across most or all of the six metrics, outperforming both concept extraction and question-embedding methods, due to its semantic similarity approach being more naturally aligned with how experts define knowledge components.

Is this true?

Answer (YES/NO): YES